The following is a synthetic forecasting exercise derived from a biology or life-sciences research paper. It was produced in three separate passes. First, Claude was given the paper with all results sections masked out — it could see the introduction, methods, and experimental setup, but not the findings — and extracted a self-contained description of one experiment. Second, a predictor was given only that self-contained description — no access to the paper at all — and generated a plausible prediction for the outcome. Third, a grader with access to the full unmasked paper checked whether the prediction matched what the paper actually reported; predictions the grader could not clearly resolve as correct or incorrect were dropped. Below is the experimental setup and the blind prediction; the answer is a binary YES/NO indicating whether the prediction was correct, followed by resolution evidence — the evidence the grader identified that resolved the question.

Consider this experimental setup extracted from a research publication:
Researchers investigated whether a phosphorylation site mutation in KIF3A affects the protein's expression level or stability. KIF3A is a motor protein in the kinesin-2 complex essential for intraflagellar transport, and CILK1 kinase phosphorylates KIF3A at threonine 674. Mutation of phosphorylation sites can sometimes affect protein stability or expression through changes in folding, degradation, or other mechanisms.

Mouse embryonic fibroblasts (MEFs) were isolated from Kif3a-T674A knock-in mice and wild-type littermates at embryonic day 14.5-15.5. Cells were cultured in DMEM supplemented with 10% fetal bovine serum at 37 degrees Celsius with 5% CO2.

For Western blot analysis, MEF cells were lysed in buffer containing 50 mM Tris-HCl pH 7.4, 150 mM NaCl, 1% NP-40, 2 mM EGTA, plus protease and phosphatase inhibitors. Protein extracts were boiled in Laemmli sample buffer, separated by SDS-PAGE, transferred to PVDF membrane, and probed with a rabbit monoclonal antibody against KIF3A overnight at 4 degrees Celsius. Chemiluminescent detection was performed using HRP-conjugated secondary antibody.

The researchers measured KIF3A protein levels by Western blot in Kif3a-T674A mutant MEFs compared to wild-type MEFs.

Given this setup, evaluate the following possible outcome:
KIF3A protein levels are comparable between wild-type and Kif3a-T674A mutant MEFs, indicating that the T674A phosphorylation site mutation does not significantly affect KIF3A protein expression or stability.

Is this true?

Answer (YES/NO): YES